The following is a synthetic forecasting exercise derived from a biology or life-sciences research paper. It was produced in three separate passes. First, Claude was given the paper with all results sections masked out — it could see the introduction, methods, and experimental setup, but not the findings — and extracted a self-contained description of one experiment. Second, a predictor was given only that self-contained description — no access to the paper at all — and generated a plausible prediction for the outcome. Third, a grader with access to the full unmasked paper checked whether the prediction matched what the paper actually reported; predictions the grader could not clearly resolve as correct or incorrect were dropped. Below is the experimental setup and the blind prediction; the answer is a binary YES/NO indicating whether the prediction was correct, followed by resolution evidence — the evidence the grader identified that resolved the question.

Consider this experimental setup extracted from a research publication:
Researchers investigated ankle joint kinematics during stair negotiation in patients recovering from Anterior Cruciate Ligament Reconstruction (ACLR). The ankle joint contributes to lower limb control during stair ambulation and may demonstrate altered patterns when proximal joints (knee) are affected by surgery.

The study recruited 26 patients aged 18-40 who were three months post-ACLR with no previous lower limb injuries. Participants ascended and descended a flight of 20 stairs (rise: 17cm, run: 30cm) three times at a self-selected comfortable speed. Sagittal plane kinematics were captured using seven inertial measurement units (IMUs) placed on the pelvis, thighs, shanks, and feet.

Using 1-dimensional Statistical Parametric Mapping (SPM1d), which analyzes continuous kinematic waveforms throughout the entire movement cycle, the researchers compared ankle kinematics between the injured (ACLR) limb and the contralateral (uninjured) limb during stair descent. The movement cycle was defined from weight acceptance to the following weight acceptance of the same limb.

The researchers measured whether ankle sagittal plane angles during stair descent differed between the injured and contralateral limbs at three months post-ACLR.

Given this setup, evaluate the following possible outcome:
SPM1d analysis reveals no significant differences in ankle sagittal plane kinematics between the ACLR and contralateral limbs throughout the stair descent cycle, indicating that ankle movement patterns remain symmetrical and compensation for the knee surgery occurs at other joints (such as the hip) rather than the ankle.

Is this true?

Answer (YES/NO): NO